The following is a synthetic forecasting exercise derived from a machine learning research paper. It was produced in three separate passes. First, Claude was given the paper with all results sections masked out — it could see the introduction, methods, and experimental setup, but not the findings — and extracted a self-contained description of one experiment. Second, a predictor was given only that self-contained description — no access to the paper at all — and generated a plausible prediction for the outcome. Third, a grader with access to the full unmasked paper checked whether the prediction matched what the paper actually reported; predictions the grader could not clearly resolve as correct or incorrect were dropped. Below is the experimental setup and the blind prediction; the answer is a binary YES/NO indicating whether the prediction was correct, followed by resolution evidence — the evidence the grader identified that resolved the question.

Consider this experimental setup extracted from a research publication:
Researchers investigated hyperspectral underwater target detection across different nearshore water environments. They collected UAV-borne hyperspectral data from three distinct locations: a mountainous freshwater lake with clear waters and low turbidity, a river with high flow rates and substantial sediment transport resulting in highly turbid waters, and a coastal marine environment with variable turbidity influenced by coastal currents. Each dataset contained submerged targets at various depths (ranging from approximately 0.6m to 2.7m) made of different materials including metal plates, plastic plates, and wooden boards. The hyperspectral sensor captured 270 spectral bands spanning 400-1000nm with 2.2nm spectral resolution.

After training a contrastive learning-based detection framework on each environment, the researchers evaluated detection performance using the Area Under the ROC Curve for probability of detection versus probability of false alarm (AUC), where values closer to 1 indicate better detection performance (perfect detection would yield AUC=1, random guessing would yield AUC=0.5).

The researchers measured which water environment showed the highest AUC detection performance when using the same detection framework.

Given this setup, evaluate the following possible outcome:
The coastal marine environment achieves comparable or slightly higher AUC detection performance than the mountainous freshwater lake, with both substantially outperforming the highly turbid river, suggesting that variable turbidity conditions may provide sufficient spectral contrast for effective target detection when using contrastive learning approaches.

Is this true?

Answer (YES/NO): NO